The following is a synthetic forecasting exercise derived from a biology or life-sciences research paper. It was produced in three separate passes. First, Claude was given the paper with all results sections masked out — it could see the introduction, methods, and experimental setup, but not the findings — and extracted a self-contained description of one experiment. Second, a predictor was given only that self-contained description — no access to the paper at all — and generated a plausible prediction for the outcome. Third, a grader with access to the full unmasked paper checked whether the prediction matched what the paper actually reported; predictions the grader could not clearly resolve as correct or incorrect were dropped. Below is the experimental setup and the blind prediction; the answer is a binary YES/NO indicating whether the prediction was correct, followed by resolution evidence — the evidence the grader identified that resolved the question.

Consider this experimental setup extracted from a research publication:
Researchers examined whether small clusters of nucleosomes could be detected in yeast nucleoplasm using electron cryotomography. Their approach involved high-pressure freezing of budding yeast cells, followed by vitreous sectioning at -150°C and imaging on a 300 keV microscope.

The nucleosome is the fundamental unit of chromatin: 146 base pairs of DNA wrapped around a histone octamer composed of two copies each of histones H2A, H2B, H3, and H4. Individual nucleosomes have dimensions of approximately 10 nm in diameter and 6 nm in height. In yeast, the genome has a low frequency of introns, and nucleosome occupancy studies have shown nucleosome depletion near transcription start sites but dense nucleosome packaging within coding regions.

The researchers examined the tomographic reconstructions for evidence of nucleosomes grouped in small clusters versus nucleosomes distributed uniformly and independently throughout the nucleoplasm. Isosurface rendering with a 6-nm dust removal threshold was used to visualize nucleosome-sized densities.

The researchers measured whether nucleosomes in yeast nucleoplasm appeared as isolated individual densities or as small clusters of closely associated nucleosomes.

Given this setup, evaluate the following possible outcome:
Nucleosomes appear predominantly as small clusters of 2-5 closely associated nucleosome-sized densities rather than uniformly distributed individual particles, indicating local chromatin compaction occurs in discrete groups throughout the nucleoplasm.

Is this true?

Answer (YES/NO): NO